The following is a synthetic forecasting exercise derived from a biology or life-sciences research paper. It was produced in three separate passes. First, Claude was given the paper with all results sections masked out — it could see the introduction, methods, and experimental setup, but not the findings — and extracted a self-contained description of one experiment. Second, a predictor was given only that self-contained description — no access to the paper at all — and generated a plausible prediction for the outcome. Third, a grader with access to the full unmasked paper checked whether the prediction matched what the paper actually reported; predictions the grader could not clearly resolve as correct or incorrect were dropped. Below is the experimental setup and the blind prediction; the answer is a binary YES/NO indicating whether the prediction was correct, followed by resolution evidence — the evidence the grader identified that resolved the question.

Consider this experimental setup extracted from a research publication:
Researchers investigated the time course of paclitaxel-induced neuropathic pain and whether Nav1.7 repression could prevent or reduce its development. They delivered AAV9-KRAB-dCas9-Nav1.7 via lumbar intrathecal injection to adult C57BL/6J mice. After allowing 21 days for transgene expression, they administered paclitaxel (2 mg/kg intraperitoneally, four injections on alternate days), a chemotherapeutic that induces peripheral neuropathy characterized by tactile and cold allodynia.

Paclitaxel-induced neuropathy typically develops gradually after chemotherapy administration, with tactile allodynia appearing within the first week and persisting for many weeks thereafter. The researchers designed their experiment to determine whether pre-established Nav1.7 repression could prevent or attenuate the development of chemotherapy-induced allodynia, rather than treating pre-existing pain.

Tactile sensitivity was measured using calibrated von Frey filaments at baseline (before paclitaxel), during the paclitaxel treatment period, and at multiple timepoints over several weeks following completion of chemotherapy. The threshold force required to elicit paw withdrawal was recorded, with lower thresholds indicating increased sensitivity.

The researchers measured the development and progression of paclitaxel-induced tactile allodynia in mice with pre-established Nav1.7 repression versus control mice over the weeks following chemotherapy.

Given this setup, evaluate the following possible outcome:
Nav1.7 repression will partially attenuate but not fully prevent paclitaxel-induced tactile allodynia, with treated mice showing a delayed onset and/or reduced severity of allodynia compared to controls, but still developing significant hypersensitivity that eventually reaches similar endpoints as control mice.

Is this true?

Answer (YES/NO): NO